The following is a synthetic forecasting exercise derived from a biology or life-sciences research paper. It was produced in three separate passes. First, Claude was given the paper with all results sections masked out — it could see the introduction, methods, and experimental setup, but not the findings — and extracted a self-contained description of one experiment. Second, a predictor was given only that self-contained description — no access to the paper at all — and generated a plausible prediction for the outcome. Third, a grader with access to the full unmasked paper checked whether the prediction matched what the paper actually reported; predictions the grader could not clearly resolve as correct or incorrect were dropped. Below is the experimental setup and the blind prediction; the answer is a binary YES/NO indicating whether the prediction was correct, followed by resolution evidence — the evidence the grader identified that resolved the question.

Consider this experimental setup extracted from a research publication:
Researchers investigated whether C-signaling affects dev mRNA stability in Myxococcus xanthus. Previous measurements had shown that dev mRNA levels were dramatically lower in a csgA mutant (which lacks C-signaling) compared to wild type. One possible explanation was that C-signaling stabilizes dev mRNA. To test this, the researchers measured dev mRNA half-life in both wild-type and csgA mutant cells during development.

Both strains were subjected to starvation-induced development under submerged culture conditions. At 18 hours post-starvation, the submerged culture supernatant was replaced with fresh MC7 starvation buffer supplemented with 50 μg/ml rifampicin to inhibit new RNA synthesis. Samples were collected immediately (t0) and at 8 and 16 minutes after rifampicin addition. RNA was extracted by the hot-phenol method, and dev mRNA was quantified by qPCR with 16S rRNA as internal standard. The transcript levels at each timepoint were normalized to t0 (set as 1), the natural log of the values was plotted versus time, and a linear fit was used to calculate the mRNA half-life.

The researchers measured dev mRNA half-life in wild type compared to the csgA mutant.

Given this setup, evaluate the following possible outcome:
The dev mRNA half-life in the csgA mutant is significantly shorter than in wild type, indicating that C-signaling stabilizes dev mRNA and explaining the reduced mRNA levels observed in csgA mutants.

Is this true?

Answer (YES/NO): NO